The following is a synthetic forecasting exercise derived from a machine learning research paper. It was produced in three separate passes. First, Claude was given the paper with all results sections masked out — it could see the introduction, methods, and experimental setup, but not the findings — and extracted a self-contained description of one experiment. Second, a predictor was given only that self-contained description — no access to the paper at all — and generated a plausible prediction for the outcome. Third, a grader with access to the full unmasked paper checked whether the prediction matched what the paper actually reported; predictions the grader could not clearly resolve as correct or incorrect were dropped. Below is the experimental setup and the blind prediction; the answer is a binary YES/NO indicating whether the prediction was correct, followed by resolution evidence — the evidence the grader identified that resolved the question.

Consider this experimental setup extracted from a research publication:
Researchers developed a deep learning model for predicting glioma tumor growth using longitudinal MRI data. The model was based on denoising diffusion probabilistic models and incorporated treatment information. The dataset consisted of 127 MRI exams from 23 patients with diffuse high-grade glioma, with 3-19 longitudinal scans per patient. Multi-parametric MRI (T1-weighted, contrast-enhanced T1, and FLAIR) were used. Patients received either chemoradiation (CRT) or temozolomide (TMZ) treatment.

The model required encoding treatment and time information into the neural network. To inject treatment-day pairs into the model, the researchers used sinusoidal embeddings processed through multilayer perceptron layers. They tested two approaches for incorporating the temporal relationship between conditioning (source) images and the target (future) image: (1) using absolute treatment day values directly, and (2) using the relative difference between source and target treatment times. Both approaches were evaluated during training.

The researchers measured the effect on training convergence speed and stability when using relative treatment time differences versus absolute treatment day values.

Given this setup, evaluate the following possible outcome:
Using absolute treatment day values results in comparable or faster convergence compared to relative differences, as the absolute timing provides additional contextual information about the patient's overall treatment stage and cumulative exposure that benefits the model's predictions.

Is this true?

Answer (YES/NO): NO